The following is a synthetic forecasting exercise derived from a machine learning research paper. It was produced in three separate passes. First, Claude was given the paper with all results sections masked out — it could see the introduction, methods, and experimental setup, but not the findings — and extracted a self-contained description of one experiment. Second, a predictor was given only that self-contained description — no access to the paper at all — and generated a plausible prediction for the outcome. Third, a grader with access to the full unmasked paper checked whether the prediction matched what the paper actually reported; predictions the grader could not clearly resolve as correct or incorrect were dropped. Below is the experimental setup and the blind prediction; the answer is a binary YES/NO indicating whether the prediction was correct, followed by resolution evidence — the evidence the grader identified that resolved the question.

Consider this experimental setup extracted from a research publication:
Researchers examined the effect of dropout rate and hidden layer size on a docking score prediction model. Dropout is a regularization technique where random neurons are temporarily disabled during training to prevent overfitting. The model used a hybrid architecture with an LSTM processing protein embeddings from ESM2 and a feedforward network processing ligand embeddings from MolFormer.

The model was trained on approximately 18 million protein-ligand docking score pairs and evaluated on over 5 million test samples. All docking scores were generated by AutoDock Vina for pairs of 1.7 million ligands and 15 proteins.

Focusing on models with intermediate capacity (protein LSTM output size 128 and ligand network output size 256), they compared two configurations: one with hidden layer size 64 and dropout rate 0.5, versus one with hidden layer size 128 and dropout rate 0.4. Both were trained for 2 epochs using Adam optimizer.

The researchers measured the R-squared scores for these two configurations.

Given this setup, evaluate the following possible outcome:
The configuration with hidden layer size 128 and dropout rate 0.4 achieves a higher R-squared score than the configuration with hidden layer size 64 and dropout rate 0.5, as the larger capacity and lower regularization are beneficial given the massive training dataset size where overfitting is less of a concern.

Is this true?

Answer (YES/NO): NO